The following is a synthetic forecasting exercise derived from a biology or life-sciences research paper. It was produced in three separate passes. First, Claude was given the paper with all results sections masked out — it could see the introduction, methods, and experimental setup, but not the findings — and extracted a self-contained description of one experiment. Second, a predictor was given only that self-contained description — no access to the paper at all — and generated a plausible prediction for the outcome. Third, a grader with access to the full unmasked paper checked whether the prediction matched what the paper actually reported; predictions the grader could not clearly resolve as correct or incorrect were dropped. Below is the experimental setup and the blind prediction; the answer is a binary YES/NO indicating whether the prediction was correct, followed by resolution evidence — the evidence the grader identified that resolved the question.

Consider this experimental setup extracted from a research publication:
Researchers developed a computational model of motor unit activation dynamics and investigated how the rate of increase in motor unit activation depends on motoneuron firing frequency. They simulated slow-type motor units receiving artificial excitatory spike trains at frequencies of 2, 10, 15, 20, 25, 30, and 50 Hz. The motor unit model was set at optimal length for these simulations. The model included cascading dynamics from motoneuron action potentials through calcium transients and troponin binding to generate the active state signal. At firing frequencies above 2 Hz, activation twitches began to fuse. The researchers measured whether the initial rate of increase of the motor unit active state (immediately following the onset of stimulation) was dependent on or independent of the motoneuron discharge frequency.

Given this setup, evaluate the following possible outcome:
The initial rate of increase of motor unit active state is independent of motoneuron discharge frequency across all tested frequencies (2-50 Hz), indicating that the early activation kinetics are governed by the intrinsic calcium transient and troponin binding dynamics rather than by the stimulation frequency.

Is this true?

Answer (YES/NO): YES